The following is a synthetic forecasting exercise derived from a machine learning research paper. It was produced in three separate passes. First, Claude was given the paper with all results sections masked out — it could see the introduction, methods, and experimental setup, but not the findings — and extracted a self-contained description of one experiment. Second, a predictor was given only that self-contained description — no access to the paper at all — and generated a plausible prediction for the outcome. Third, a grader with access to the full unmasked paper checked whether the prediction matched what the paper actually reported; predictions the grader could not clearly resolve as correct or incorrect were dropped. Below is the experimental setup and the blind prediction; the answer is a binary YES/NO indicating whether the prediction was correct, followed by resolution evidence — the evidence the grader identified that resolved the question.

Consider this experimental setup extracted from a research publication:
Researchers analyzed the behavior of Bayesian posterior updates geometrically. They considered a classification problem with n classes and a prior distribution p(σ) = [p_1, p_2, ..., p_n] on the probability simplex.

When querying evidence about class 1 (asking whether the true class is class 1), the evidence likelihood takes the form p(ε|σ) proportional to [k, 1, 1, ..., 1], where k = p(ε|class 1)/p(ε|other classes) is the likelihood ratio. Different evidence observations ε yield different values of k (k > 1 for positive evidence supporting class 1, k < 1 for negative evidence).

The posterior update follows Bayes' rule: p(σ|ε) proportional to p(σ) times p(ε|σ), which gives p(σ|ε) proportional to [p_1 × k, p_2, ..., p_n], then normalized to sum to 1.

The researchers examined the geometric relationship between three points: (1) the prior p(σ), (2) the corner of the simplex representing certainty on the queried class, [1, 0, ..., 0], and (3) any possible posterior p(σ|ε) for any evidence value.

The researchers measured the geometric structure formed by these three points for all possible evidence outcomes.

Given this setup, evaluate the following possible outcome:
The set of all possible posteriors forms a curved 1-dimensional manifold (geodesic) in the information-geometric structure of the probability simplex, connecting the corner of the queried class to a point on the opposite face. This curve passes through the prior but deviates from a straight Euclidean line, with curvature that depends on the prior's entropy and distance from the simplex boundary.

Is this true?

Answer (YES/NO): NO